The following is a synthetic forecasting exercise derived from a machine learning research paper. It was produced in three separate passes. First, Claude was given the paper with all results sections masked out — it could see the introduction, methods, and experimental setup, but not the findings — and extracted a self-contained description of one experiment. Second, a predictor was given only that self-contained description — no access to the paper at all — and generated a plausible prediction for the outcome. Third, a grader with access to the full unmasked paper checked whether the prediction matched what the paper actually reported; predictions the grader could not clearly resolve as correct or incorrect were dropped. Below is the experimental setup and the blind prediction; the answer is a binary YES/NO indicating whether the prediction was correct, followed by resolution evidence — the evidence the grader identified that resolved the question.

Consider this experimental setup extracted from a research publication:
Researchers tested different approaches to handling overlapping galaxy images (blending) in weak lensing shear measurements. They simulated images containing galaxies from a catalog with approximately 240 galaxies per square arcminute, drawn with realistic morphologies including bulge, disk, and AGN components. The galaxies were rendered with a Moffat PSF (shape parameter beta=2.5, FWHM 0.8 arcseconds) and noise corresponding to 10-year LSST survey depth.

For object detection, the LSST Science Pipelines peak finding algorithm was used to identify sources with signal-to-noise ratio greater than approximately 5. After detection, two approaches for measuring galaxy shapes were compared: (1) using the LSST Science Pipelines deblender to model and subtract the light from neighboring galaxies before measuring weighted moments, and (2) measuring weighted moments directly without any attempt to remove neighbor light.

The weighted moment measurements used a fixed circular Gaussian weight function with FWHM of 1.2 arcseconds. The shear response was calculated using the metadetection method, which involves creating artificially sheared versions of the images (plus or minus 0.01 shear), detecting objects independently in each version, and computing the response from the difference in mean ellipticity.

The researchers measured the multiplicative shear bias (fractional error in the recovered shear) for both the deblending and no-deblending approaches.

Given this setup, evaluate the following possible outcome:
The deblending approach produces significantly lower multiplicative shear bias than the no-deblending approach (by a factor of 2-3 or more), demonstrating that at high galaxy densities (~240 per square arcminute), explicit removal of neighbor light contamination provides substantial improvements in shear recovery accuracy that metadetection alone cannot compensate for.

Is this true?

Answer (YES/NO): NO